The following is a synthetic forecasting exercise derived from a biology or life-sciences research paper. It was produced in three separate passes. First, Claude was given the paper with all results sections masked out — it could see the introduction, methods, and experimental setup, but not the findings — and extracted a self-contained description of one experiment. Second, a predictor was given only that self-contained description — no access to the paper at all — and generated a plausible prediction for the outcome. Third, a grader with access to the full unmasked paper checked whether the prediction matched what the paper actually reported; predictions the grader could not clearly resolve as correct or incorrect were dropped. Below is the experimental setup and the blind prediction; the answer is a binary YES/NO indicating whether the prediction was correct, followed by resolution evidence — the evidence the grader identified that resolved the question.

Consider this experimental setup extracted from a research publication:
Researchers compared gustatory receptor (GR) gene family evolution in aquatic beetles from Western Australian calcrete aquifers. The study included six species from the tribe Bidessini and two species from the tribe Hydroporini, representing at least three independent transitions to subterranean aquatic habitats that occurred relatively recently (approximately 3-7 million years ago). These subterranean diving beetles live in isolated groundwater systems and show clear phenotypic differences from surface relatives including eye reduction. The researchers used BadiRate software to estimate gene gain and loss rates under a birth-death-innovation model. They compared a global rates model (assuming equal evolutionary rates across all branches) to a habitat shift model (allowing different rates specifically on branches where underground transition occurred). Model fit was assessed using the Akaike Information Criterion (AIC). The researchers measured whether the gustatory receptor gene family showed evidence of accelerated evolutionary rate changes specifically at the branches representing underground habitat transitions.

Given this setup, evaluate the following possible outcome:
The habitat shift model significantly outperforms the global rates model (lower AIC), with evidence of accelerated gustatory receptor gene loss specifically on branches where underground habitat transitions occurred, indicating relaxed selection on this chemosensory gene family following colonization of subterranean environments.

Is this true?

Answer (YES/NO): NO